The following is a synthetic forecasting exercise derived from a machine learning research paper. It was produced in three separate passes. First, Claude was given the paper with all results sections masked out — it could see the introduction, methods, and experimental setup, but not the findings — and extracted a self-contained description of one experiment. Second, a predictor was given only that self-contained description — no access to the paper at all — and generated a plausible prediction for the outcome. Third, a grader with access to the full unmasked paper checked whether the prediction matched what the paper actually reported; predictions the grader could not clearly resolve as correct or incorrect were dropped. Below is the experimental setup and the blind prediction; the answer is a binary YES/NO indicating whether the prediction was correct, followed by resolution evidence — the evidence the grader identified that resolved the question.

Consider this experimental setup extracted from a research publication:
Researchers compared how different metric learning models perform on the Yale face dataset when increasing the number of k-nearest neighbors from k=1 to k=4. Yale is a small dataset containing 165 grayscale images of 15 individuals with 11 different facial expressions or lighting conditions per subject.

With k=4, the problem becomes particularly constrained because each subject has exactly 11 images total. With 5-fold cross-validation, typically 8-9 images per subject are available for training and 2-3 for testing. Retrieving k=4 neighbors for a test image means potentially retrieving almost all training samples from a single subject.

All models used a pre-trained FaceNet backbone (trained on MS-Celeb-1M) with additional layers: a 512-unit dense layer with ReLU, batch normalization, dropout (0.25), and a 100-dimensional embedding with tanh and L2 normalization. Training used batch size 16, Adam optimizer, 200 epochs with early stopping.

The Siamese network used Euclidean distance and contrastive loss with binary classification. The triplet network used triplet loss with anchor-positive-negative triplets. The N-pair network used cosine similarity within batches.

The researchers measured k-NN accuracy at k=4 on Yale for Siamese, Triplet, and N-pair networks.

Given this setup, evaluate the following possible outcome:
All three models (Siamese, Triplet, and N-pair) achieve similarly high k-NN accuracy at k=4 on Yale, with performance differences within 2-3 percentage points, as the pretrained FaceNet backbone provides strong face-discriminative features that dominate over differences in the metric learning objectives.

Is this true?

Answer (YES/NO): NO